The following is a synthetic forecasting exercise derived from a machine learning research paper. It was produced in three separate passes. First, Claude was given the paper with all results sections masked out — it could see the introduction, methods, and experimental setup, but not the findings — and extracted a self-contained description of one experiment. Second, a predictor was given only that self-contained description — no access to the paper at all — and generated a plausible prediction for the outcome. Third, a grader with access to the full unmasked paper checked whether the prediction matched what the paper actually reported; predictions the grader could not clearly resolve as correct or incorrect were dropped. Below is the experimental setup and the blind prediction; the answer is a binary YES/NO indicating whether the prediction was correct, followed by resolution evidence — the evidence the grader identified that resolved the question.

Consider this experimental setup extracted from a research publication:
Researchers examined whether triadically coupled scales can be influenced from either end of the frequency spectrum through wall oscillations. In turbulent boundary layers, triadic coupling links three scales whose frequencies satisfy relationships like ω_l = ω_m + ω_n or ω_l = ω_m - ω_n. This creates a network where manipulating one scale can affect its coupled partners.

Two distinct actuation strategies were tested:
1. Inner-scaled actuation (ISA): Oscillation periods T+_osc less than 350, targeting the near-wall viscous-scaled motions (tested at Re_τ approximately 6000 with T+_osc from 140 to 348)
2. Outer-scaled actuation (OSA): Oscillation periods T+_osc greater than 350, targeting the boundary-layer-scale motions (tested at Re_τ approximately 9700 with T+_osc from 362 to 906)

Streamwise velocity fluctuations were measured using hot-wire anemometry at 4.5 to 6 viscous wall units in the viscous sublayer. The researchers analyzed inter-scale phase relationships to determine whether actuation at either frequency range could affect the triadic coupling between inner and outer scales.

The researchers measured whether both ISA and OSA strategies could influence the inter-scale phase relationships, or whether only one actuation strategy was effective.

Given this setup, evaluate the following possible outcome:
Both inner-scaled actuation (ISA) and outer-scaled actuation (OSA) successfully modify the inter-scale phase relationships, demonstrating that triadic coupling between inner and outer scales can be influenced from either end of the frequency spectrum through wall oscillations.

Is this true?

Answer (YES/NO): YES